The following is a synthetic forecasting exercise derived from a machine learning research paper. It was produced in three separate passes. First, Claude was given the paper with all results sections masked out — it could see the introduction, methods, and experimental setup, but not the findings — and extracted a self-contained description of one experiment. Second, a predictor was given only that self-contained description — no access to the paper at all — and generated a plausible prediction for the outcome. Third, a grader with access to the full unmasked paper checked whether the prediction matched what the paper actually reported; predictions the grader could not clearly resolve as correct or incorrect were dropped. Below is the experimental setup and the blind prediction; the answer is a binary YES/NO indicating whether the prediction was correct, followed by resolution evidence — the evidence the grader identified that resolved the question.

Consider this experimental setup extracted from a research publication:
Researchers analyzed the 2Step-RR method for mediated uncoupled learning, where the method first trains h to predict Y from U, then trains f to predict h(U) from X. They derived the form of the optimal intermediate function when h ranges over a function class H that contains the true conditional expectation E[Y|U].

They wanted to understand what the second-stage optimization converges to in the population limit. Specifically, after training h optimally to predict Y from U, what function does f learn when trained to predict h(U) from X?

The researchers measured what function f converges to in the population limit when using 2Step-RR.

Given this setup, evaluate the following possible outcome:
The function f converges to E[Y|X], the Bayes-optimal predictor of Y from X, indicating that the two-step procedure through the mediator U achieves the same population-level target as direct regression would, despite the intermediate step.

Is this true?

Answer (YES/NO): YES